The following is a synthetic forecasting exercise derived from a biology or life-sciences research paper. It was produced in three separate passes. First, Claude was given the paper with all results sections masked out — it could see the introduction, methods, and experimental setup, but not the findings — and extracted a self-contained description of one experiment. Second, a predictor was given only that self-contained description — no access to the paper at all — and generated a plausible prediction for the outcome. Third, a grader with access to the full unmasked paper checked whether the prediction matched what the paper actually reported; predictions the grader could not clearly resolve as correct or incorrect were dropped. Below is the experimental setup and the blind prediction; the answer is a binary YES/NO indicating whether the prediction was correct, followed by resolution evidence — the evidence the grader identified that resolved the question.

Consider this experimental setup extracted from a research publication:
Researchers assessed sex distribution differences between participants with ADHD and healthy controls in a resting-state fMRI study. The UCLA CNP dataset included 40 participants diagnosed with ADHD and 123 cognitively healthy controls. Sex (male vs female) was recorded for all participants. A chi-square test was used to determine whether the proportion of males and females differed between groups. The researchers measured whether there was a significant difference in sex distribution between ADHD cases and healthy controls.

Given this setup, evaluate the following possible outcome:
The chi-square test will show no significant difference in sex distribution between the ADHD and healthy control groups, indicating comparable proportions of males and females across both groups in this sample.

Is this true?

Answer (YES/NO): YES